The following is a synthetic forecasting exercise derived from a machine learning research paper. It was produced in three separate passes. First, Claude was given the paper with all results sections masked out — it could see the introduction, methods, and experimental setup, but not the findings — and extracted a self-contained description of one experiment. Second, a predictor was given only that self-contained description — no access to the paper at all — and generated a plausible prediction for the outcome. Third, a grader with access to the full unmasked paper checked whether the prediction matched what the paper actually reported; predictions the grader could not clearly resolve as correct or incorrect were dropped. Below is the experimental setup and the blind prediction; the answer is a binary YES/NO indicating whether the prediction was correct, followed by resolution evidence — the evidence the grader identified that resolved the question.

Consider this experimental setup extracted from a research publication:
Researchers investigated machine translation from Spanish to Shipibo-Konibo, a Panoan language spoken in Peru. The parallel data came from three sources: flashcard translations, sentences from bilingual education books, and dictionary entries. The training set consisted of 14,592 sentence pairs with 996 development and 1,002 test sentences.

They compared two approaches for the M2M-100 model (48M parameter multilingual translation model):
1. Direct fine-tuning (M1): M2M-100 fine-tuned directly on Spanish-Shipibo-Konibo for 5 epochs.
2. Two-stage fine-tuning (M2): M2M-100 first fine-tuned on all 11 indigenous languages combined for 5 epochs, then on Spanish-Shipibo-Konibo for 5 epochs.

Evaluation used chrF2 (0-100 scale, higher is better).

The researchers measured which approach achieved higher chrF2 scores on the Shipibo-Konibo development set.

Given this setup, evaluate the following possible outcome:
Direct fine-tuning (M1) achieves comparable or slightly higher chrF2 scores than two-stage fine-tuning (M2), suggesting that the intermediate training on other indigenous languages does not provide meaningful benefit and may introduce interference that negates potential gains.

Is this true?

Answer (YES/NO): NO